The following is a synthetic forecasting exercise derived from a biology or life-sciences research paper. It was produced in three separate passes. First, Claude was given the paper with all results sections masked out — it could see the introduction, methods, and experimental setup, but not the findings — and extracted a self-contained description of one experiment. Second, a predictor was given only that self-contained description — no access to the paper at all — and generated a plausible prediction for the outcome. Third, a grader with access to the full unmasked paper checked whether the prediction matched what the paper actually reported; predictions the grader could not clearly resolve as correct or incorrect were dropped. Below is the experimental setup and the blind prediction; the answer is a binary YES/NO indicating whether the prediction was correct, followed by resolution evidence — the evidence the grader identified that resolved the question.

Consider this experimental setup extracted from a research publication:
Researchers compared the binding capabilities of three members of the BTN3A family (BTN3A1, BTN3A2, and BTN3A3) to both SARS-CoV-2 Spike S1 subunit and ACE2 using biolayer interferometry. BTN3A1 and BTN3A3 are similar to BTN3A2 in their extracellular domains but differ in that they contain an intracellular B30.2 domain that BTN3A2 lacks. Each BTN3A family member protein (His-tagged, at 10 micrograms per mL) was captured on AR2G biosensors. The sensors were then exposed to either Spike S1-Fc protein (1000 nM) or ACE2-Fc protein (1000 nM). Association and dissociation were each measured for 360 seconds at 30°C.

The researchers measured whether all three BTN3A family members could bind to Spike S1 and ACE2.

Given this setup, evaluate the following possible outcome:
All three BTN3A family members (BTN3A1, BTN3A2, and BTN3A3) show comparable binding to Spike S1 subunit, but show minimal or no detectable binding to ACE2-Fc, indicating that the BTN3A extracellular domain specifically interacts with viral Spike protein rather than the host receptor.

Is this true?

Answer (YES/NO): NO